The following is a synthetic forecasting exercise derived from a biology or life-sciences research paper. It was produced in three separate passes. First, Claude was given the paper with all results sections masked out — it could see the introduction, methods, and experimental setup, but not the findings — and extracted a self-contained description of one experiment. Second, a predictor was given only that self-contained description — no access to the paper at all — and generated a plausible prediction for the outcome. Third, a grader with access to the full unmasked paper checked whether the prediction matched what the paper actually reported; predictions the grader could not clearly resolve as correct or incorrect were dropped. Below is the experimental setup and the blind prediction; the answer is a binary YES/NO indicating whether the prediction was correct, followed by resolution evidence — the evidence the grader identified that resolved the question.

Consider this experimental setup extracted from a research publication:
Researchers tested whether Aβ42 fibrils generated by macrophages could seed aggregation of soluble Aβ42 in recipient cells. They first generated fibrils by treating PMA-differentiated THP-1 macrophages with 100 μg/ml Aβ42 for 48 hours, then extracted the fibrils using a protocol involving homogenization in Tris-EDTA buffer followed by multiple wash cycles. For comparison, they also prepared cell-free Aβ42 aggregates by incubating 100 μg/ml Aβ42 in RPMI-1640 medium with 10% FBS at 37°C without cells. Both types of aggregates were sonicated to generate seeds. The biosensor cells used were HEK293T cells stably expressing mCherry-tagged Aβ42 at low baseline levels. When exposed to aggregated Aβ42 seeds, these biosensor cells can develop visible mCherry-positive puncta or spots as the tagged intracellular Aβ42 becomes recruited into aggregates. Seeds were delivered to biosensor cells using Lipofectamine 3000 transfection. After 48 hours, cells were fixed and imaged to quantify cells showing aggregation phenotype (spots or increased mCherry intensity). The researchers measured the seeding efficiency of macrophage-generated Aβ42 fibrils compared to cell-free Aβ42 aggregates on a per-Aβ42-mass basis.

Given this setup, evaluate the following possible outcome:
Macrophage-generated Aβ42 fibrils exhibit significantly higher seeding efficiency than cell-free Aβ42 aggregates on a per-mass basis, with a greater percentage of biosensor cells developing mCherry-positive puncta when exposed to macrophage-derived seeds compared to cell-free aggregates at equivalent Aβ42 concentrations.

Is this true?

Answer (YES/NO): YES